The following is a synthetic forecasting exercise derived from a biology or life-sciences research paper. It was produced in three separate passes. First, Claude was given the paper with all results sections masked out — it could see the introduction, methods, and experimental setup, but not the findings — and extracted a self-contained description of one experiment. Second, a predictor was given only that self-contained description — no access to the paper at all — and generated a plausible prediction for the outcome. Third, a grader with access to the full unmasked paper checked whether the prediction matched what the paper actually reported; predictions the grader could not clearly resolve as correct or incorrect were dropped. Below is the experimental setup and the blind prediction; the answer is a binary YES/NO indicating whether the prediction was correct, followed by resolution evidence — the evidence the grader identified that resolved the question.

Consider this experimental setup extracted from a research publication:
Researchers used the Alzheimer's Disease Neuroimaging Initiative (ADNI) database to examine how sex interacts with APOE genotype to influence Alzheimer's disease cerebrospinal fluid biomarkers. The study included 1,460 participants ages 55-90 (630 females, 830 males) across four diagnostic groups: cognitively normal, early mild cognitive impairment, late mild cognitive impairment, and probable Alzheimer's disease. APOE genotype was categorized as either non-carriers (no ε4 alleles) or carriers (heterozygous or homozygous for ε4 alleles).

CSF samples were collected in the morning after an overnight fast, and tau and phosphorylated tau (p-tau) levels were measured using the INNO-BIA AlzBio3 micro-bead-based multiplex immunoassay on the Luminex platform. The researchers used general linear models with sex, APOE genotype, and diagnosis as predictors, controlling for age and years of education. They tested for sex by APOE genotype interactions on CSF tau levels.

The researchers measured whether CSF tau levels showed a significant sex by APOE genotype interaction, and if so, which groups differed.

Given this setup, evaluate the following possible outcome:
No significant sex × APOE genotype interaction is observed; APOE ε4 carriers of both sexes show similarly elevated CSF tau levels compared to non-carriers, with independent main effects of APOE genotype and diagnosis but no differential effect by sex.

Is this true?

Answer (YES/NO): NO